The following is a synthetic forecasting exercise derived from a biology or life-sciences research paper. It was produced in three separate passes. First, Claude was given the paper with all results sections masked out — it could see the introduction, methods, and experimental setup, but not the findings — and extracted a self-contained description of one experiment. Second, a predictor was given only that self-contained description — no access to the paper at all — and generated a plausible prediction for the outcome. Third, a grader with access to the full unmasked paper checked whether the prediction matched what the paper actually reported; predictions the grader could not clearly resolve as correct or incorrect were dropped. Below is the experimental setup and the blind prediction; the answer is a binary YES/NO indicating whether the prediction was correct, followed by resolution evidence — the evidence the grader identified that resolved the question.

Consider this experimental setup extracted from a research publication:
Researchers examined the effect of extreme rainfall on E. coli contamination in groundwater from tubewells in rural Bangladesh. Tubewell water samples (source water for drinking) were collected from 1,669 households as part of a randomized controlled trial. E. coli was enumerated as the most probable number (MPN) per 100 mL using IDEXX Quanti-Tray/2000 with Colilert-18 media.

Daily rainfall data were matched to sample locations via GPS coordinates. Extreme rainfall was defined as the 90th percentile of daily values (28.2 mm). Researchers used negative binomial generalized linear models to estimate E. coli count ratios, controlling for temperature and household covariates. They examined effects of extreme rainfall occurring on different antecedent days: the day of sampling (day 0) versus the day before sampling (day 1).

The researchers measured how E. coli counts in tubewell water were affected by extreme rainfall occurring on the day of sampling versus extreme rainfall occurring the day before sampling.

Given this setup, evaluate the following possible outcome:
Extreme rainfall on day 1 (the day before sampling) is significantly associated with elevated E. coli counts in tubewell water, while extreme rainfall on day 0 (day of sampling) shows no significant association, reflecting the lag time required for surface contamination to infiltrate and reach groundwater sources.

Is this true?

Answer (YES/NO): NO